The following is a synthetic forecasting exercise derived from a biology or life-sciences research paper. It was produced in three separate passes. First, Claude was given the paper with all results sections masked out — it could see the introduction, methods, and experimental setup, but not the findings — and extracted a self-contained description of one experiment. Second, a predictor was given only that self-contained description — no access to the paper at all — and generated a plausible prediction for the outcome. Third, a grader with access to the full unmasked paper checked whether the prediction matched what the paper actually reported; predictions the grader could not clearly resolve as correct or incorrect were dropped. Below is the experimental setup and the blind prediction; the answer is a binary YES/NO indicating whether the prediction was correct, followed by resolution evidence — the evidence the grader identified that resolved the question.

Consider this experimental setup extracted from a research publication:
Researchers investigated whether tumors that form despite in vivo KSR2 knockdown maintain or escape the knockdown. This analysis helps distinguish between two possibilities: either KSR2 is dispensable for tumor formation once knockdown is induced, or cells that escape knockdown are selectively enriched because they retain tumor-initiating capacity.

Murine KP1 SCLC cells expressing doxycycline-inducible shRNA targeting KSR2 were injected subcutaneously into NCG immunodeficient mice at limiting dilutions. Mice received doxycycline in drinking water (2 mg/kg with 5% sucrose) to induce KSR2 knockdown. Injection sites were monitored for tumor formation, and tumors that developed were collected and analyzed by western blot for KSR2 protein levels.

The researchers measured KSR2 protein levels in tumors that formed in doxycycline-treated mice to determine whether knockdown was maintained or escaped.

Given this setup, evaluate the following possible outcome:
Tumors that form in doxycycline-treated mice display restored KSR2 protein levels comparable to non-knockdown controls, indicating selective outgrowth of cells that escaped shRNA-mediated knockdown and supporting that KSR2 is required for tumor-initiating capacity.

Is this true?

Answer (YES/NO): YES